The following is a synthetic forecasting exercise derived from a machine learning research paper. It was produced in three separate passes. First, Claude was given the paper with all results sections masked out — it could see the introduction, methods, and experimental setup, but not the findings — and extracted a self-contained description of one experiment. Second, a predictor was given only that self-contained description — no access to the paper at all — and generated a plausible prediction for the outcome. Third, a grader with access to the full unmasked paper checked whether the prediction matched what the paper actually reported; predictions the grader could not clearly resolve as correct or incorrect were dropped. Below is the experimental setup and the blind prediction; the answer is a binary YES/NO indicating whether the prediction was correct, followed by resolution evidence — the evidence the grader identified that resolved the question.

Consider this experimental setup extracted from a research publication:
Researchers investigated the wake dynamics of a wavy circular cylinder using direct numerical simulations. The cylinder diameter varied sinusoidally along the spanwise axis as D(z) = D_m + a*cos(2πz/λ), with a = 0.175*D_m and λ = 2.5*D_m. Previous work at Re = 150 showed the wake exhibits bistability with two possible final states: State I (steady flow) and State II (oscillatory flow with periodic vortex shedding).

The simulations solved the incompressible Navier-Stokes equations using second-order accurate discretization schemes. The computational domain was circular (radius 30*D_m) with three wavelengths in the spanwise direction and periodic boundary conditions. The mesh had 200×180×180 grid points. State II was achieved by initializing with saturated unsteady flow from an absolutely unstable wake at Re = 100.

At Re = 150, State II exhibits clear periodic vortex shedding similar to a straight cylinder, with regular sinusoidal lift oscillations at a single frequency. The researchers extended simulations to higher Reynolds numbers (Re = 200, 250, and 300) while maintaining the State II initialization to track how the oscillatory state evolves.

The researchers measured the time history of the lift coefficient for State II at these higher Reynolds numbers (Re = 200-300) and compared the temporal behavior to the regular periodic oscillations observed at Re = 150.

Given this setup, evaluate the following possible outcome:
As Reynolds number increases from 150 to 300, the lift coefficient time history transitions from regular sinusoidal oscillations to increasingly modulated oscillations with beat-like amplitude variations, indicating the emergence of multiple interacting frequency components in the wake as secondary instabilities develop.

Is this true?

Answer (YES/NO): YES